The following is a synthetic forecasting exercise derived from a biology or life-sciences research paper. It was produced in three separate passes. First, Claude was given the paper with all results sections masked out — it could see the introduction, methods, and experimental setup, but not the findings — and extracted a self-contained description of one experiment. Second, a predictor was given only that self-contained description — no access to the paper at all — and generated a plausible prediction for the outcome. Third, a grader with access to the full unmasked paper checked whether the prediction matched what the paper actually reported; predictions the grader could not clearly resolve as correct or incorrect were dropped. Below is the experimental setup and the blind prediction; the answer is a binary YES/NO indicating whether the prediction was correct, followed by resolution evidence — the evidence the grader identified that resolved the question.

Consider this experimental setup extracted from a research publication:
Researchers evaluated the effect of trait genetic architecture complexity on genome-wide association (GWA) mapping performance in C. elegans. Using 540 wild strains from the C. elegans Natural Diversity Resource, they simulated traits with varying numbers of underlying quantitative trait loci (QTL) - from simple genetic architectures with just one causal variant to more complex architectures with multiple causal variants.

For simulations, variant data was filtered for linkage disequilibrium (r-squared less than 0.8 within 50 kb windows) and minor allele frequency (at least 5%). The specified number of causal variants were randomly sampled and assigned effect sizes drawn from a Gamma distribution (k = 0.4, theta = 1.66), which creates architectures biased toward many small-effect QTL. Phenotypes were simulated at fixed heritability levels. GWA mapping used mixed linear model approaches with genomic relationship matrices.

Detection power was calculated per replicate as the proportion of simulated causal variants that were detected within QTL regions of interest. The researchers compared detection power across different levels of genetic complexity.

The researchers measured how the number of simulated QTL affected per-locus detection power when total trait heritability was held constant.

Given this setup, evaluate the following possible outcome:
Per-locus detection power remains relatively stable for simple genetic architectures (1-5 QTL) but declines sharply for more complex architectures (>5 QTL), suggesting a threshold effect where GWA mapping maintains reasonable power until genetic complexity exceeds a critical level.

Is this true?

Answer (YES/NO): NO